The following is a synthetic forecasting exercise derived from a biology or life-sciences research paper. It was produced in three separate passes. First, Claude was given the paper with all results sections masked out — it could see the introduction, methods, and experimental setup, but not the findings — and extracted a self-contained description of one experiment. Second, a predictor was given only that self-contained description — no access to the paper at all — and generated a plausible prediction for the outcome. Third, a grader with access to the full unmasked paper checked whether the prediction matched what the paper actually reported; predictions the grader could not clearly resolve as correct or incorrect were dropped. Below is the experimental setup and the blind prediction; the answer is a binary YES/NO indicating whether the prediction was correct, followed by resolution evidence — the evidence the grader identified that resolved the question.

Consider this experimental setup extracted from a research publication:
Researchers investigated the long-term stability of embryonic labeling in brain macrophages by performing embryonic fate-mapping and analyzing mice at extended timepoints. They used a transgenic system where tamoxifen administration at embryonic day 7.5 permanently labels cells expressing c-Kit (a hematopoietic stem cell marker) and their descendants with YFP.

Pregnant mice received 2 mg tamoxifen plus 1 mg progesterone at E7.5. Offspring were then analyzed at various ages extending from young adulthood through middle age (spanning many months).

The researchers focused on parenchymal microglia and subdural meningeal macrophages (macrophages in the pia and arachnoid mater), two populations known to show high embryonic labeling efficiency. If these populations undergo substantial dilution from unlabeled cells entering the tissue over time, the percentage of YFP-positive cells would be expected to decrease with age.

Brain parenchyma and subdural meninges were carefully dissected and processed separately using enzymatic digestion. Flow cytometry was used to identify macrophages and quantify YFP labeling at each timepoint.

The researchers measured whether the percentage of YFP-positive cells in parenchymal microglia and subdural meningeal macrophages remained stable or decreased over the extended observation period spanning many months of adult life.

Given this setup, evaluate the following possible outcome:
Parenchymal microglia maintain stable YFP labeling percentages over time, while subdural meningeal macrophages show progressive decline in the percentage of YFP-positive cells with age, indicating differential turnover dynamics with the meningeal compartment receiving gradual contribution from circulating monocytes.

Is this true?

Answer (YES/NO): NO